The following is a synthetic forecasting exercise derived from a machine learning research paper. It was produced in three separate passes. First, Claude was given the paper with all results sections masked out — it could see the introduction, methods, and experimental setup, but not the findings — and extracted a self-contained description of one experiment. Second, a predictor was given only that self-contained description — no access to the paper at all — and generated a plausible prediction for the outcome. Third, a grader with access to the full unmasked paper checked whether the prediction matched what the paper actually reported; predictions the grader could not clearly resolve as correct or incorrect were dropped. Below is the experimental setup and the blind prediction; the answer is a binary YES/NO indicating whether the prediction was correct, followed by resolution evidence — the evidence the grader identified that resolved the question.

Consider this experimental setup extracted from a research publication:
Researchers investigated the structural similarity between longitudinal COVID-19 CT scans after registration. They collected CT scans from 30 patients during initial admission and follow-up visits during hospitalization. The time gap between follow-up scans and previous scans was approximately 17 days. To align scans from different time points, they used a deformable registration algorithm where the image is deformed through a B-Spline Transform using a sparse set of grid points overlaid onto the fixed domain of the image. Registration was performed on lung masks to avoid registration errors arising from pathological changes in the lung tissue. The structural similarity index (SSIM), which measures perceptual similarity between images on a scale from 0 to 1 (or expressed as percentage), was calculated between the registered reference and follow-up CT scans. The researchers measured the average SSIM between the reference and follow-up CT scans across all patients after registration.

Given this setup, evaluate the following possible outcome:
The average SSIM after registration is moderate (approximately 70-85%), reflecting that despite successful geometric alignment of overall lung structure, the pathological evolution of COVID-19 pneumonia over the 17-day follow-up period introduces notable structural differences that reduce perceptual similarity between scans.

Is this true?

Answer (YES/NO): NO